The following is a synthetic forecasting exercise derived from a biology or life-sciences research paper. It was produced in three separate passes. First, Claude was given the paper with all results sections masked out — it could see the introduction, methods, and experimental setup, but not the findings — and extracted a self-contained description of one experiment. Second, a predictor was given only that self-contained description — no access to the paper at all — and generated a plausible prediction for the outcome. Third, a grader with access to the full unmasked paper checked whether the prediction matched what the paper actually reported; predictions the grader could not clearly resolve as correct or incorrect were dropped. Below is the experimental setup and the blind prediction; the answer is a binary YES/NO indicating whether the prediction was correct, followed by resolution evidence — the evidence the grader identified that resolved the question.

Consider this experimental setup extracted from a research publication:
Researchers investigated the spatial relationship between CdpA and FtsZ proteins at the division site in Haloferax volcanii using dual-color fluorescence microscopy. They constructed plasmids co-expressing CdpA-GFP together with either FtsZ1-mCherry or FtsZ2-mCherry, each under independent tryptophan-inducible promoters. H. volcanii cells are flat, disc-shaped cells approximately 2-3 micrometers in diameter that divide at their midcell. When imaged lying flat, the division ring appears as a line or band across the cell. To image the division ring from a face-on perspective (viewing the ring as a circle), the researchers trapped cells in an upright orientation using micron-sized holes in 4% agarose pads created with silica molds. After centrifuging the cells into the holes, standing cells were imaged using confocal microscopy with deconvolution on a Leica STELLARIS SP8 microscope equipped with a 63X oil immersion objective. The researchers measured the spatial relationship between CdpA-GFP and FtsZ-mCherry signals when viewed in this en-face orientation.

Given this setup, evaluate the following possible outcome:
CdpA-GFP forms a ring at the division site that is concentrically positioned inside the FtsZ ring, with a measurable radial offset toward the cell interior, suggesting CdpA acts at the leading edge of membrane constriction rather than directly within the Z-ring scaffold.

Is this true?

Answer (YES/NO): NO